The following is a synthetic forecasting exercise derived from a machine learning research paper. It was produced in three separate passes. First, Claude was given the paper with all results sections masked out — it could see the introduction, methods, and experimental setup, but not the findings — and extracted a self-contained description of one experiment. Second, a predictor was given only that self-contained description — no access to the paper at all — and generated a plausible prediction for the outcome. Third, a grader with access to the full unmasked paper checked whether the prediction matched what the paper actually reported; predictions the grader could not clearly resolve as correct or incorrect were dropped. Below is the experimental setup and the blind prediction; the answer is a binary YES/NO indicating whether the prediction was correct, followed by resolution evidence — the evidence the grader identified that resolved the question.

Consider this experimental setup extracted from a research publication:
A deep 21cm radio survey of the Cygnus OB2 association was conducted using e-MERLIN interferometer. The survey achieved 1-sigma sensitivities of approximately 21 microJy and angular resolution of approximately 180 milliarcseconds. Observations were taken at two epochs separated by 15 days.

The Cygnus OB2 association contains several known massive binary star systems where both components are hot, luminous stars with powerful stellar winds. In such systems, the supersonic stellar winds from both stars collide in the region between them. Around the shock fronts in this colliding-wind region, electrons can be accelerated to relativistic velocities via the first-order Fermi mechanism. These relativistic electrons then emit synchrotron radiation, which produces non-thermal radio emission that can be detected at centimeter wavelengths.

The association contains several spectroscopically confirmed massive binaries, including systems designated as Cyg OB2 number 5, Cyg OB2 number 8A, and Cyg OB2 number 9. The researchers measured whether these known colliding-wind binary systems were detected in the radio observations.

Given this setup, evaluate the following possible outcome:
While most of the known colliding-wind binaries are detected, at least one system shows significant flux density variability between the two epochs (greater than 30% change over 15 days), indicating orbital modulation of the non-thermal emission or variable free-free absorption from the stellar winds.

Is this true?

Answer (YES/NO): NO